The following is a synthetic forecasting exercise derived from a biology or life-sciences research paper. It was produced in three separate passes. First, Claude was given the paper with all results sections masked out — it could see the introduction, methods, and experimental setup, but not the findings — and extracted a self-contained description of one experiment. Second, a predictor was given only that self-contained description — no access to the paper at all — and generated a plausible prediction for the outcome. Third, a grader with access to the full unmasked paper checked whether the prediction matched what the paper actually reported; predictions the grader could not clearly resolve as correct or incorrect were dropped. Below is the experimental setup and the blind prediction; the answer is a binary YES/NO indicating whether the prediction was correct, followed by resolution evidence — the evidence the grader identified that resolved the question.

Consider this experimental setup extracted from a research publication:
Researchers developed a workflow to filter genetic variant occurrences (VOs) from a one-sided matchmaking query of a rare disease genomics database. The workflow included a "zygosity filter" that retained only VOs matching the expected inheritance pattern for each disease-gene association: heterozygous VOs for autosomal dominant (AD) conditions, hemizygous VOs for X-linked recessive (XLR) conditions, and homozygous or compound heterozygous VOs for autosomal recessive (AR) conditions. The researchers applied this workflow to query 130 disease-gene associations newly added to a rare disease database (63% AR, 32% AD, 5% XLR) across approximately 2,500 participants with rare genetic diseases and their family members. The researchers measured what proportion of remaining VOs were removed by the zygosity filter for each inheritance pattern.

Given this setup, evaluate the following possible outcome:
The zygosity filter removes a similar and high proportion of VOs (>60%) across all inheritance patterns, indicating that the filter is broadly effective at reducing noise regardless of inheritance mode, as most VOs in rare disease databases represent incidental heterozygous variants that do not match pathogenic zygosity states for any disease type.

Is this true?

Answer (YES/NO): NO